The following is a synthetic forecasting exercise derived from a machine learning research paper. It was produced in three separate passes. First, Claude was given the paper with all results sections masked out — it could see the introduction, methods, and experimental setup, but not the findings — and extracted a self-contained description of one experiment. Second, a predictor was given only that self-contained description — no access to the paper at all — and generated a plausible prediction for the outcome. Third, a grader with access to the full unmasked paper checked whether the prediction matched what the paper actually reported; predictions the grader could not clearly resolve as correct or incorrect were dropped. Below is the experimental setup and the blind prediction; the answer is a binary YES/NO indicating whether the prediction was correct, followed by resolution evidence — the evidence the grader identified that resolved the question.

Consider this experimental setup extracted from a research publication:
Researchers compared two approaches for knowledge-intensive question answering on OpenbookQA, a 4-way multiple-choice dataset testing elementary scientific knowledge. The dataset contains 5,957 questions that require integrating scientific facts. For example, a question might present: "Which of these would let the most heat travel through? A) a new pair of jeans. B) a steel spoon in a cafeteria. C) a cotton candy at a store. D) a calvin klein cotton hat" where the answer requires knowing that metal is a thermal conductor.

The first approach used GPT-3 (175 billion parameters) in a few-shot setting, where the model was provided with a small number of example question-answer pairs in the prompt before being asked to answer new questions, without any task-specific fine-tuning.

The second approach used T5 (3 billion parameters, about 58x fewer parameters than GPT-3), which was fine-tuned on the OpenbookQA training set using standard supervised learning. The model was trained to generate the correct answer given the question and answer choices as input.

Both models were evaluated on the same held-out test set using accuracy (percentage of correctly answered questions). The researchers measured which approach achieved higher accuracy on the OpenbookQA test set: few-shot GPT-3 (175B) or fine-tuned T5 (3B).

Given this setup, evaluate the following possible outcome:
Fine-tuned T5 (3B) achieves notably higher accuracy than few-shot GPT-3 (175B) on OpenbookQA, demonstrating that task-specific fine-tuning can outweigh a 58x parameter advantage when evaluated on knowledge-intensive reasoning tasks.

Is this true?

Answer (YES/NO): YES